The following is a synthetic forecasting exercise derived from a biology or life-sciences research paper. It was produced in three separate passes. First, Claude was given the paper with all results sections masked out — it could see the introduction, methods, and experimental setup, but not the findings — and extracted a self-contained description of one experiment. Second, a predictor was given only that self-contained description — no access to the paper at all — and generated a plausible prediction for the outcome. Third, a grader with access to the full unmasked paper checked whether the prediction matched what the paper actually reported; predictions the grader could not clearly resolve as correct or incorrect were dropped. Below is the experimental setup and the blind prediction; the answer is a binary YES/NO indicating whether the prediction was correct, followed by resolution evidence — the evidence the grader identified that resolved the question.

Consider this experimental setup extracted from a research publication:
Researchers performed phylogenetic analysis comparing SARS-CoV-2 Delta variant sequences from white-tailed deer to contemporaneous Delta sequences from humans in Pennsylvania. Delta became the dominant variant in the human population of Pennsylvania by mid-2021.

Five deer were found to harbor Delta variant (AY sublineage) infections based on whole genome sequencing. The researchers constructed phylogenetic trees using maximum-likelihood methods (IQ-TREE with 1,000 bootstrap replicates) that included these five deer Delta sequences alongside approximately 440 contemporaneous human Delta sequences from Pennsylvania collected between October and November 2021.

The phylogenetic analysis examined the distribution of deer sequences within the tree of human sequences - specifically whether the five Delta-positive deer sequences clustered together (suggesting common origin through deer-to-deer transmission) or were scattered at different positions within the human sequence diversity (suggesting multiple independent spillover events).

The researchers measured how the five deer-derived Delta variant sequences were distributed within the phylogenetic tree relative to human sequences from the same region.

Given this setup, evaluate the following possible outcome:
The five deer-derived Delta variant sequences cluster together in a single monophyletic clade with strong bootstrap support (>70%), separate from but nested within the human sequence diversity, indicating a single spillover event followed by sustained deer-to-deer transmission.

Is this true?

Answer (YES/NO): NO